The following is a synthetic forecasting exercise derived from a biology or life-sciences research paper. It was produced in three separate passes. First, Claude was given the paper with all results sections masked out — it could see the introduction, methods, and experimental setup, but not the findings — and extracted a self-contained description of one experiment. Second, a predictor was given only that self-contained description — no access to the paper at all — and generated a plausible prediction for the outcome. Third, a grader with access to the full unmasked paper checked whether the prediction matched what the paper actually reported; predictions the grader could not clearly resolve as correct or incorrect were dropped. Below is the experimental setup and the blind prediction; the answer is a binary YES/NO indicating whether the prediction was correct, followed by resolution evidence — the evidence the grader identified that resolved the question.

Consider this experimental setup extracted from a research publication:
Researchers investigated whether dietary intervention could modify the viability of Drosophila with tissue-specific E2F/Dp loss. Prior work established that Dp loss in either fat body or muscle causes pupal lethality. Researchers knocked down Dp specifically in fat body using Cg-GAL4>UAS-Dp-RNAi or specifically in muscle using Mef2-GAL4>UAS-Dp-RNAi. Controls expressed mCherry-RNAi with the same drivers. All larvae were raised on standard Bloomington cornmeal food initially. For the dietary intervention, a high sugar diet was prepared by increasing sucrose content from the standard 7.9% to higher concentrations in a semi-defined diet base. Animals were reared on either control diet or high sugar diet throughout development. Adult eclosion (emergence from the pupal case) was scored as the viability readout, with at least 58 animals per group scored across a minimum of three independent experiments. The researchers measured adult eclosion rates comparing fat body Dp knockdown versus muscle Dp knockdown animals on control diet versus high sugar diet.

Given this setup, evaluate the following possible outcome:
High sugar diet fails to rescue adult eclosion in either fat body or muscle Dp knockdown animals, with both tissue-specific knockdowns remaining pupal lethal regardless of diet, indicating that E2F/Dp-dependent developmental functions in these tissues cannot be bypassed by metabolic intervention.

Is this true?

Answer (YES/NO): NO